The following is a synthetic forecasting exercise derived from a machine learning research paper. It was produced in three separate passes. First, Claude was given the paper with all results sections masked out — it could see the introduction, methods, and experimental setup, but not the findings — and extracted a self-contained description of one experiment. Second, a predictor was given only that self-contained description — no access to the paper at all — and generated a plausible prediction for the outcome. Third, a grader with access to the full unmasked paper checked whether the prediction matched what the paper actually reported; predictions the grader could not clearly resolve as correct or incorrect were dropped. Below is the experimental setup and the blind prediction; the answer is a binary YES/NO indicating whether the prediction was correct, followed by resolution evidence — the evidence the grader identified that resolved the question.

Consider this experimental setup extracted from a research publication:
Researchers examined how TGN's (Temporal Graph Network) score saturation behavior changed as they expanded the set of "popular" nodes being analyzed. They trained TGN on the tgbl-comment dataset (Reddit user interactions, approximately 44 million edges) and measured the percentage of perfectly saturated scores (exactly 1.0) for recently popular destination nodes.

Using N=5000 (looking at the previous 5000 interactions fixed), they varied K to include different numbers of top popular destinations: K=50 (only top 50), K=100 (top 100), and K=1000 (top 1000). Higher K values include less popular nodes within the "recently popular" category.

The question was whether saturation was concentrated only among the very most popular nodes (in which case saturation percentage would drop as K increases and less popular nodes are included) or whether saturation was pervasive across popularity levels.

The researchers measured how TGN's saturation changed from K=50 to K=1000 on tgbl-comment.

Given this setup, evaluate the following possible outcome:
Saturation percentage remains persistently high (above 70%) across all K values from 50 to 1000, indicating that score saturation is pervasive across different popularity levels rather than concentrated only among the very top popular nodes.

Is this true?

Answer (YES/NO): NO